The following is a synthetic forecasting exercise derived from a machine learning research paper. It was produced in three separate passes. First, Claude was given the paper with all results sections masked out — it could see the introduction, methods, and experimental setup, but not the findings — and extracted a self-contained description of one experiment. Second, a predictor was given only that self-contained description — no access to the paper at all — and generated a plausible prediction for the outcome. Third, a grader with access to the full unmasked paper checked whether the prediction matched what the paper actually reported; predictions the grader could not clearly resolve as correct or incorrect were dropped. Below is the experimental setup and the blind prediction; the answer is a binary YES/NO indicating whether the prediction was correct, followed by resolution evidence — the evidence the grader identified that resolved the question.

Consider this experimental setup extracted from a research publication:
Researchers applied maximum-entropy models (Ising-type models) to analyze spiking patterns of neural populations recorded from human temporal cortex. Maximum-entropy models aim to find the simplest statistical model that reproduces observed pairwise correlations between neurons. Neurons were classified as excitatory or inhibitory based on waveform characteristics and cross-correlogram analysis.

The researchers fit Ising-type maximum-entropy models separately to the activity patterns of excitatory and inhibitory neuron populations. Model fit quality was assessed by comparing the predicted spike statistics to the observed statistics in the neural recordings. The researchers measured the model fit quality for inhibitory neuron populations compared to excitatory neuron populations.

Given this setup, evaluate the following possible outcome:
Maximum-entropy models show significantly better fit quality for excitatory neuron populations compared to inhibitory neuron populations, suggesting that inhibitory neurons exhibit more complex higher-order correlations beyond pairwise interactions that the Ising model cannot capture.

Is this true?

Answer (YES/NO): NO